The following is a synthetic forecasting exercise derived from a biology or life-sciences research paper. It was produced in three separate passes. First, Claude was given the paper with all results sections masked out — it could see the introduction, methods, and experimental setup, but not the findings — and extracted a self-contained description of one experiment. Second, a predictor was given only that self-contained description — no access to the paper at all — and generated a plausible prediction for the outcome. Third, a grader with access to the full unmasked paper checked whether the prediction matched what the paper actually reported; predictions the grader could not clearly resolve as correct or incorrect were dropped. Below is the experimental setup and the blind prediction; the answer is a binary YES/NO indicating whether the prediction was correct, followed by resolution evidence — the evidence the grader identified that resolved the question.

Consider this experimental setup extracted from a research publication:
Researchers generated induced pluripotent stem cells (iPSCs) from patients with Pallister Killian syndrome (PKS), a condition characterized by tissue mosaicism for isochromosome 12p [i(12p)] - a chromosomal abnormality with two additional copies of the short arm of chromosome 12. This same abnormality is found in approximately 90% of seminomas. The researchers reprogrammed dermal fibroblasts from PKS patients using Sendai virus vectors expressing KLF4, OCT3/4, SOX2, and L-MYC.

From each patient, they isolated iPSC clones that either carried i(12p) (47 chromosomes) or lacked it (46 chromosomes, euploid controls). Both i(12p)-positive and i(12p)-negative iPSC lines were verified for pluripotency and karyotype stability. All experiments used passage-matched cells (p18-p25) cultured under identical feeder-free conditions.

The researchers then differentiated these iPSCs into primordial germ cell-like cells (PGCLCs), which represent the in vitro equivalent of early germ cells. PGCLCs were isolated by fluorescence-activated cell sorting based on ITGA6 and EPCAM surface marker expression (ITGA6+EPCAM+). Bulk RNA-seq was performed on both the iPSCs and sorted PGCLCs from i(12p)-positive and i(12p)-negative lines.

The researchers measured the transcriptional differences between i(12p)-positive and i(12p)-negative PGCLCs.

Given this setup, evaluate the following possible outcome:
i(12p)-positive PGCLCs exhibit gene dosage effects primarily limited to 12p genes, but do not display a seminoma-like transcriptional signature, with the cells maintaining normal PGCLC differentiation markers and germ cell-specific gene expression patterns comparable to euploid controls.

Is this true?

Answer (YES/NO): NO